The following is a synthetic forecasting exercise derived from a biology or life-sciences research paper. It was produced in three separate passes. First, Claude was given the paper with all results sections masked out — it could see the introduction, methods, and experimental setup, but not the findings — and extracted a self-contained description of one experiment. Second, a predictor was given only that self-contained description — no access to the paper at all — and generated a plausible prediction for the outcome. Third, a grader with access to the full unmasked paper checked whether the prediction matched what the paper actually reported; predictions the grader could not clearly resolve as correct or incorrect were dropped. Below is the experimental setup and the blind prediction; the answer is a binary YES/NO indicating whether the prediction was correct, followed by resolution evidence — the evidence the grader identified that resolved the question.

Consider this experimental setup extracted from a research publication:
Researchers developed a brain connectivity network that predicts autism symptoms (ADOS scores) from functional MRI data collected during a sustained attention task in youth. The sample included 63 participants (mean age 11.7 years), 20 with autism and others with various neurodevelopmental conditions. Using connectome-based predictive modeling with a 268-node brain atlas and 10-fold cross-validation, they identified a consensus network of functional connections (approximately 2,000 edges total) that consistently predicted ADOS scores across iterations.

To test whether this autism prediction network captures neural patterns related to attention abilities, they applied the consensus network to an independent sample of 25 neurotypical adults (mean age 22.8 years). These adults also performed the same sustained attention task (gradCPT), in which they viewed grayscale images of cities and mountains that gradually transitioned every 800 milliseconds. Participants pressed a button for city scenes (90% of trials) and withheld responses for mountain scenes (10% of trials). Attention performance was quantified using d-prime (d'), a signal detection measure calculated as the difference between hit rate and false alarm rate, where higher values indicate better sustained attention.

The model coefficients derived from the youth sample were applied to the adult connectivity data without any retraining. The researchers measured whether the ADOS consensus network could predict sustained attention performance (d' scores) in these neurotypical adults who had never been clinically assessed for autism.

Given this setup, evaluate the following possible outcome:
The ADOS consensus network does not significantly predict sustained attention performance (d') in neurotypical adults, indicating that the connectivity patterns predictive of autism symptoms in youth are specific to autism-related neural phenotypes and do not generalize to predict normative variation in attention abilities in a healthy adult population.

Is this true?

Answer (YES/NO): NO